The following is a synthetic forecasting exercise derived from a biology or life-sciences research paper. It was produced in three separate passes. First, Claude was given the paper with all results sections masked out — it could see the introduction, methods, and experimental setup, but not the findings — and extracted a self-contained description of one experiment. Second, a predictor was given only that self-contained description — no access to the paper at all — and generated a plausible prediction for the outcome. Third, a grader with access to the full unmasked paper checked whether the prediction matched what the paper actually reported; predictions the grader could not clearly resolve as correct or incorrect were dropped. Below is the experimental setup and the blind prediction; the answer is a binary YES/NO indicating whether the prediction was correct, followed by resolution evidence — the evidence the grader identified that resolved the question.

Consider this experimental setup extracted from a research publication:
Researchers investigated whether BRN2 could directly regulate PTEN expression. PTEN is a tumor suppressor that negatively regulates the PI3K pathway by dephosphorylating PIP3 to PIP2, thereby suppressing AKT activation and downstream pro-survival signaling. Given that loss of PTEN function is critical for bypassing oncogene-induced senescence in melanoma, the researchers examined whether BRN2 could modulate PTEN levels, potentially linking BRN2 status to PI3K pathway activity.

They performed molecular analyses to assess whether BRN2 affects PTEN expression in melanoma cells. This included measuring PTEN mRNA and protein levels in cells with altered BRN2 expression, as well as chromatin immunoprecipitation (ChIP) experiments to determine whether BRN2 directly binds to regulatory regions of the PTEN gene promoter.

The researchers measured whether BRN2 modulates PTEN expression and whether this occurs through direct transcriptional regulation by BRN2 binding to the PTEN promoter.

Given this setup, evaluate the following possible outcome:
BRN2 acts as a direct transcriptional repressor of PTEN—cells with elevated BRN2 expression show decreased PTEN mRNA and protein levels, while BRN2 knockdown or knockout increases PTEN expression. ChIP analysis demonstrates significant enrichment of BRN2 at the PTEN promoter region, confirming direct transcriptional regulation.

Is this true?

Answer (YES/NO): NO